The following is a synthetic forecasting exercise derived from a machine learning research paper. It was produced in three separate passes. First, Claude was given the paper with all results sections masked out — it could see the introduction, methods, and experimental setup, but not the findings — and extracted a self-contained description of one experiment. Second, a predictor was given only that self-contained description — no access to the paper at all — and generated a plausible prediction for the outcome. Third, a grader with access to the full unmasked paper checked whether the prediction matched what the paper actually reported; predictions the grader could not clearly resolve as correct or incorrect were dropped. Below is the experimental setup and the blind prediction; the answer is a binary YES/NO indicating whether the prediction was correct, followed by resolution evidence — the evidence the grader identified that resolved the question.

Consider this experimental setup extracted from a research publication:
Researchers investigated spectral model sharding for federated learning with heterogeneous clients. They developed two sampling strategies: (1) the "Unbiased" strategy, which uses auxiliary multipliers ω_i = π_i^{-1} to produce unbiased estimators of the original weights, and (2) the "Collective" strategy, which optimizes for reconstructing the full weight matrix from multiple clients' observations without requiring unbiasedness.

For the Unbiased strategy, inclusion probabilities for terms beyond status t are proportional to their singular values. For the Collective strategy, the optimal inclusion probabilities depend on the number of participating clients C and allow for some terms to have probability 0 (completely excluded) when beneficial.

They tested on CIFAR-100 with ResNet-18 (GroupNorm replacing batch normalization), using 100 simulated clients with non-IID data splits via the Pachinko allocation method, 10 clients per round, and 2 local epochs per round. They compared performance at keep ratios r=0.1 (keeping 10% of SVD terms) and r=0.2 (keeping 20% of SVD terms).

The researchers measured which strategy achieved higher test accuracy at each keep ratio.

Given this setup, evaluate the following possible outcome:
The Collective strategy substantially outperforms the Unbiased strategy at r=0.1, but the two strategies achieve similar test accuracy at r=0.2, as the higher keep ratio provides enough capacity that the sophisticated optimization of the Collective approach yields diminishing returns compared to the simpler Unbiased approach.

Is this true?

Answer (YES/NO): NO